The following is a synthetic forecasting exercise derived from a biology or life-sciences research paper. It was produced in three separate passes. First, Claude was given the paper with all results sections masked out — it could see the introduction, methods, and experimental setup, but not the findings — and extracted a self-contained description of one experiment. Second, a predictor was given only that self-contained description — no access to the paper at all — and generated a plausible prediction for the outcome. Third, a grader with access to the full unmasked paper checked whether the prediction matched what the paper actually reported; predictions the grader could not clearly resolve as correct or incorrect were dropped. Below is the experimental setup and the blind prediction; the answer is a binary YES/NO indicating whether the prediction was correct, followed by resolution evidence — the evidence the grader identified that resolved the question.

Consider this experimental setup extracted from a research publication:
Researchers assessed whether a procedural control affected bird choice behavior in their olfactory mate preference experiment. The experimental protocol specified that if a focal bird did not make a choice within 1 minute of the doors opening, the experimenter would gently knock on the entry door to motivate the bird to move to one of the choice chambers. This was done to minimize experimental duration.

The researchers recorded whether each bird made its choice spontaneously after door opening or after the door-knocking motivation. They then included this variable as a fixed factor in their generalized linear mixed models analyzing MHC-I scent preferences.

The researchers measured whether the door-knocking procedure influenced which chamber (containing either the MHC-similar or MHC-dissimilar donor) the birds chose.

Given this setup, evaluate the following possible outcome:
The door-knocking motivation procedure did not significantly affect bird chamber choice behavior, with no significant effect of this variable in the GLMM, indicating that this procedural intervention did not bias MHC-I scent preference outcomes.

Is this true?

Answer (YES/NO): YES